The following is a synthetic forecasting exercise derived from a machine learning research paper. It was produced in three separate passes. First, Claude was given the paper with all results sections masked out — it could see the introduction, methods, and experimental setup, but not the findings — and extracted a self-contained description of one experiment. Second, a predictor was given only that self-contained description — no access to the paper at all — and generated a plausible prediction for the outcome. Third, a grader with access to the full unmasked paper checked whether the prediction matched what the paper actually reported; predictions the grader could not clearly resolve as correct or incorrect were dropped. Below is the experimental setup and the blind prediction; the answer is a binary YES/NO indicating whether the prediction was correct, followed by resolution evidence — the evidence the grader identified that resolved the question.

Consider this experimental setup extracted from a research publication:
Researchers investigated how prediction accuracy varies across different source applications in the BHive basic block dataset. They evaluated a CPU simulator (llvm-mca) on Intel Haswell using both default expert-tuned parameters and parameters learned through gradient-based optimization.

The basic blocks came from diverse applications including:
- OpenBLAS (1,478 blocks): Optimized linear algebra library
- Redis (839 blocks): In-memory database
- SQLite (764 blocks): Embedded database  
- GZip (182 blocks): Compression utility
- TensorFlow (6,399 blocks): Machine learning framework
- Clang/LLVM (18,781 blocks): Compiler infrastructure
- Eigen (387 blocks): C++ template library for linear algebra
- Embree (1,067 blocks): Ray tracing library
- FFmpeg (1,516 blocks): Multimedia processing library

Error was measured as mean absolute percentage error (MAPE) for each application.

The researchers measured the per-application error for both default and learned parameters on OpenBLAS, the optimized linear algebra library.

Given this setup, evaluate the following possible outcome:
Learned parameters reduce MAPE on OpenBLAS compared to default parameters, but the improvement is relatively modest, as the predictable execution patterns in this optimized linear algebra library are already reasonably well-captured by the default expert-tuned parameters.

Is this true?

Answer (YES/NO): NO